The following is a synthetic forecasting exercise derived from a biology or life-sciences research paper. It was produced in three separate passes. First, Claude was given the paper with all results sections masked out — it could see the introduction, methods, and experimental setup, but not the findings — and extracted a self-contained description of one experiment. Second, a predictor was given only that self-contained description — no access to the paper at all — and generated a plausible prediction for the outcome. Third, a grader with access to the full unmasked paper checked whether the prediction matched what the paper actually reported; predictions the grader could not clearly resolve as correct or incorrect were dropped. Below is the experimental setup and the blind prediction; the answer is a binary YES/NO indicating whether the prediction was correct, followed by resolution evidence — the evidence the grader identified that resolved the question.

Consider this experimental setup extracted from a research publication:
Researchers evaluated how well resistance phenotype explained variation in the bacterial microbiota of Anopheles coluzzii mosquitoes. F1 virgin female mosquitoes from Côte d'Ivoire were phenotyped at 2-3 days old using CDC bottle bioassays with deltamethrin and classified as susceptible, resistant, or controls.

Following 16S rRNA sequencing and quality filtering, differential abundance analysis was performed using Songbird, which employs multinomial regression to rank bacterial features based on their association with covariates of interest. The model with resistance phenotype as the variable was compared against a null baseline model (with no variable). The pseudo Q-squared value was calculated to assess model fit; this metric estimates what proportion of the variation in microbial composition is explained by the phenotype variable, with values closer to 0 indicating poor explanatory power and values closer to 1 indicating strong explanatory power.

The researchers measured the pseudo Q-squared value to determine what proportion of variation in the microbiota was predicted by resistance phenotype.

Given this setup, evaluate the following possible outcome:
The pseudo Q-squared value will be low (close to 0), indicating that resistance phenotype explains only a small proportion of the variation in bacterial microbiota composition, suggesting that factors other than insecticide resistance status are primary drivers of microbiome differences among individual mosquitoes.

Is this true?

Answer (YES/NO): NO